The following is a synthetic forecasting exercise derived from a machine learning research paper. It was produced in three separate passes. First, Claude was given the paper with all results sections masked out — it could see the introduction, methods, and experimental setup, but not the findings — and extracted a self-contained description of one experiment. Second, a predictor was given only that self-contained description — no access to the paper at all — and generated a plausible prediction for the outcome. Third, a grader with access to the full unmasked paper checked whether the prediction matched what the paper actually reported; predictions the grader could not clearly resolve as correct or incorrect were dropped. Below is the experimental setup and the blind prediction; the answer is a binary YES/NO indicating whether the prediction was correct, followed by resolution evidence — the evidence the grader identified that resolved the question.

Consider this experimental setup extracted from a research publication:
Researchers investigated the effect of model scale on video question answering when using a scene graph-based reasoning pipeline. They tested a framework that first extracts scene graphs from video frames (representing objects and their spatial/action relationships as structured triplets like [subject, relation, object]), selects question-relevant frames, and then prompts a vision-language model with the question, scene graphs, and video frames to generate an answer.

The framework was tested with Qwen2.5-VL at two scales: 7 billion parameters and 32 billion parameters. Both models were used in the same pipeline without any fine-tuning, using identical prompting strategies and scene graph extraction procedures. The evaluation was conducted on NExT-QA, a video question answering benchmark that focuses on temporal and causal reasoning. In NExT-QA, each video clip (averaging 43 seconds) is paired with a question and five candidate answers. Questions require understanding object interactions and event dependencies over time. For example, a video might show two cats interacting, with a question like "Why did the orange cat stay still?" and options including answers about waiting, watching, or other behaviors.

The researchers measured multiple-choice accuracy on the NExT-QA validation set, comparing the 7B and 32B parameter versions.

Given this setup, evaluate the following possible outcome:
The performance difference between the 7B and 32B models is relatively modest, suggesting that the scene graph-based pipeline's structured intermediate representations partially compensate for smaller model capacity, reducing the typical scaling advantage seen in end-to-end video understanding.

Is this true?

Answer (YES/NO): NO